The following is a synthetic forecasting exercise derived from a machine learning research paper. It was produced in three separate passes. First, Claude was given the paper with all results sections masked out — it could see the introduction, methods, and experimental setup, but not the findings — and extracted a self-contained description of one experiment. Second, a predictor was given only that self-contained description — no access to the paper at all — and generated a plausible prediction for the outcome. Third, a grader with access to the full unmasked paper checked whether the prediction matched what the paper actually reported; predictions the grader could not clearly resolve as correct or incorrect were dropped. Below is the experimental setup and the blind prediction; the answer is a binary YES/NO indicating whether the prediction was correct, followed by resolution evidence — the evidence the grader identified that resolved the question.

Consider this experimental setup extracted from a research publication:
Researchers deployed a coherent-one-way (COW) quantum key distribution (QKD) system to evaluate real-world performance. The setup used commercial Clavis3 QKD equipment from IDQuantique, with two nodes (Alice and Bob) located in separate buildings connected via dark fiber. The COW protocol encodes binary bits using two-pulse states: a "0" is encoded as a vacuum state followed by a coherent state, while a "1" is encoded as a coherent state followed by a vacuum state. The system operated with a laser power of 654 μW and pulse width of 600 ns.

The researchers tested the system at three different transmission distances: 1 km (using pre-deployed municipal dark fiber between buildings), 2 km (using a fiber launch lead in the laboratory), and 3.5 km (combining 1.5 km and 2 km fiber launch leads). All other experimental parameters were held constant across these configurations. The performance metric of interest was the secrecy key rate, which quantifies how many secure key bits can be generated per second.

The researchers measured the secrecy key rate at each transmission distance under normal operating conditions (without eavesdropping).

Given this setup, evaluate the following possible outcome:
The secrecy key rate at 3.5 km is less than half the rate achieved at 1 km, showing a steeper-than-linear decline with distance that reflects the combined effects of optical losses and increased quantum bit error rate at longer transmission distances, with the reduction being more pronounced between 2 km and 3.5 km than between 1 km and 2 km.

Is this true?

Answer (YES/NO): NO